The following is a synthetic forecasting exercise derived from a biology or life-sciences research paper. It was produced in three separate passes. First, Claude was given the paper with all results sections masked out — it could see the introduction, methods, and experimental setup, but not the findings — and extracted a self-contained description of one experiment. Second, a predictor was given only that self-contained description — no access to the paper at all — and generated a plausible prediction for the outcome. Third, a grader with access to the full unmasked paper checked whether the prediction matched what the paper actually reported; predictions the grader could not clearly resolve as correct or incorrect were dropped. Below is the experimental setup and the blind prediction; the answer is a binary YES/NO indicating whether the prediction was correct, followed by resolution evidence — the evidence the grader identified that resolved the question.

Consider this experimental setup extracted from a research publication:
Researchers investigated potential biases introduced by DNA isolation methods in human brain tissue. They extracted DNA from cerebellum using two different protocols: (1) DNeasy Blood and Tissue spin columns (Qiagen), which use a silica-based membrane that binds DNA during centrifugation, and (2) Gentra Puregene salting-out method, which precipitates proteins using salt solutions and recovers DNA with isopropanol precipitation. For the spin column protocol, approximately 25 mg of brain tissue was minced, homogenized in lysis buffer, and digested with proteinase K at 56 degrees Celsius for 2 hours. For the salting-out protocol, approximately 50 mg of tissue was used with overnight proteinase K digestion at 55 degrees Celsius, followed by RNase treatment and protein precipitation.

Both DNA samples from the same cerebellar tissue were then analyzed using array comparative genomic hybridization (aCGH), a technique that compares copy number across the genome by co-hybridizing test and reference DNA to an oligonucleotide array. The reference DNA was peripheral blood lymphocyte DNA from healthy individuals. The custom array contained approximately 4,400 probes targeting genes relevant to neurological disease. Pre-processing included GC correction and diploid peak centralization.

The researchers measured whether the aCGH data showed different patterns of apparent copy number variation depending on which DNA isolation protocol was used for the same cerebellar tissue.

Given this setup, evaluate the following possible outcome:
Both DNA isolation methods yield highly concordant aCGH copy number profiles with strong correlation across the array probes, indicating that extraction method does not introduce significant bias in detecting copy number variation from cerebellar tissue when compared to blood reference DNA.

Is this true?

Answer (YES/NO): NO